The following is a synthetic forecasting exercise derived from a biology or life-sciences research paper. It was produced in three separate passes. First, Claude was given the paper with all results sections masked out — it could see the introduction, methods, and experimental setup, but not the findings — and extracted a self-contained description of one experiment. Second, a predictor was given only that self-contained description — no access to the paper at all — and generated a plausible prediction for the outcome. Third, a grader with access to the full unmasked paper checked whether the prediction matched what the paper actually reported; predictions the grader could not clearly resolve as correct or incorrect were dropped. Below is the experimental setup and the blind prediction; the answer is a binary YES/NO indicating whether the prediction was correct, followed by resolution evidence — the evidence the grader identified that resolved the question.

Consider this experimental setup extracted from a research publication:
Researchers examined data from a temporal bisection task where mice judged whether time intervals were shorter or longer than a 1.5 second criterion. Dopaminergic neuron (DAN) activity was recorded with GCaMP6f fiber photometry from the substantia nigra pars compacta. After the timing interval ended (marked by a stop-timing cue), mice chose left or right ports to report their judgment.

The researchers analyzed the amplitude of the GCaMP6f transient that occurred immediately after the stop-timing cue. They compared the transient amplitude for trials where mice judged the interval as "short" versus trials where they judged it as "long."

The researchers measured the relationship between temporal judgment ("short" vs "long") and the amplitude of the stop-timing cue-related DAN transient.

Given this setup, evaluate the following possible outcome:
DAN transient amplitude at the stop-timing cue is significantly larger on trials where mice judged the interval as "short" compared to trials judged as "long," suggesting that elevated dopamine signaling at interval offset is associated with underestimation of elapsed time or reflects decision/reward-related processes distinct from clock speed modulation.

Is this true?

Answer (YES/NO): YES